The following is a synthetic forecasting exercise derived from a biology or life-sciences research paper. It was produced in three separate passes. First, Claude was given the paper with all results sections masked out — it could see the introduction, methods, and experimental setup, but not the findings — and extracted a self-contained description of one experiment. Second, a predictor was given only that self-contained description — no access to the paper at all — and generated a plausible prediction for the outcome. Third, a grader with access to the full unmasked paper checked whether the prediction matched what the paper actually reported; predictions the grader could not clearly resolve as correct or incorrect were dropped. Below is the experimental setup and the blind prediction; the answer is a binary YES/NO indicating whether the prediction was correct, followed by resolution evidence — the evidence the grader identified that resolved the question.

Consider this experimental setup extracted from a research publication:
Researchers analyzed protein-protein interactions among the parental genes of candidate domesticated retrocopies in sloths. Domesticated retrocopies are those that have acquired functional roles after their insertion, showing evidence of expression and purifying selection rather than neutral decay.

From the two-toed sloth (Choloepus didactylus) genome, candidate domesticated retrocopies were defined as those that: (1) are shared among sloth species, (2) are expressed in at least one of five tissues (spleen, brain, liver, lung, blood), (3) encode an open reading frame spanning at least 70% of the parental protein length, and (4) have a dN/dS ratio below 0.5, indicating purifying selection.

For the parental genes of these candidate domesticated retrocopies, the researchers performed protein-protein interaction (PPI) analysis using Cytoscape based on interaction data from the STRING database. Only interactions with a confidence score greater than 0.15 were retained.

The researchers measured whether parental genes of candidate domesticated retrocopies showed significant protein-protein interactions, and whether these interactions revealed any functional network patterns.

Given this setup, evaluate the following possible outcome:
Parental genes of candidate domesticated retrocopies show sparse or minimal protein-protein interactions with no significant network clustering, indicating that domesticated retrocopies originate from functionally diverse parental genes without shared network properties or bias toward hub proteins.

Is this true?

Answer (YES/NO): NO